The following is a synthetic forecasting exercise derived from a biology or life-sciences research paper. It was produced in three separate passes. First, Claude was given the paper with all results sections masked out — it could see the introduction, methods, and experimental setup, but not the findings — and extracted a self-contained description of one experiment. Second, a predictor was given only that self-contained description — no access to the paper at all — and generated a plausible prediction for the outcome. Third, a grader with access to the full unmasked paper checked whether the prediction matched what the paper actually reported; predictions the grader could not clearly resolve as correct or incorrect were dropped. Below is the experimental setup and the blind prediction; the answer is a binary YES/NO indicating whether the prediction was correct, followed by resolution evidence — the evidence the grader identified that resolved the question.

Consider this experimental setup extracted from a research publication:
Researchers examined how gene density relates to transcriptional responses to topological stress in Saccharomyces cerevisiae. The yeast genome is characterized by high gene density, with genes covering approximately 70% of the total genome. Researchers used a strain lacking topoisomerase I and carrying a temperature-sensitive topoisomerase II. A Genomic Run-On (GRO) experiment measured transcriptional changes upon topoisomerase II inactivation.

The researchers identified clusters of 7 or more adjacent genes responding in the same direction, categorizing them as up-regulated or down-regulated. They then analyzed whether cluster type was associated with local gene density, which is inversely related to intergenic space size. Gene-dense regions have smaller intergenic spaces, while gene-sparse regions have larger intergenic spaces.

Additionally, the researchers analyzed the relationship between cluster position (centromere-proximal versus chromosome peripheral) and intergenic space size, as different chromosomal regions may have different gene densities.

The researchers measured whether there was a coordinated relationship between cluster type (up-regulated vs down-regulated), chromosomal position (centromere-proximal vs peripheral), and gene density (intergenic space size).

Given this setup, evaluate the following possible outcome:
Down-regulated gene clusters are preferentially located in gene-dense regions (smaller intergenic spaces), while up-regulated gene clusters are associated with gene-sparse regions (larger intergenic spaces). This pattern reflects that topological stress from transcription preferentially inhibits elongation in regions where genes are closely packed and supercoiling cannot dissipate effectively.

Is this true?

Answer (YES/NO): YES